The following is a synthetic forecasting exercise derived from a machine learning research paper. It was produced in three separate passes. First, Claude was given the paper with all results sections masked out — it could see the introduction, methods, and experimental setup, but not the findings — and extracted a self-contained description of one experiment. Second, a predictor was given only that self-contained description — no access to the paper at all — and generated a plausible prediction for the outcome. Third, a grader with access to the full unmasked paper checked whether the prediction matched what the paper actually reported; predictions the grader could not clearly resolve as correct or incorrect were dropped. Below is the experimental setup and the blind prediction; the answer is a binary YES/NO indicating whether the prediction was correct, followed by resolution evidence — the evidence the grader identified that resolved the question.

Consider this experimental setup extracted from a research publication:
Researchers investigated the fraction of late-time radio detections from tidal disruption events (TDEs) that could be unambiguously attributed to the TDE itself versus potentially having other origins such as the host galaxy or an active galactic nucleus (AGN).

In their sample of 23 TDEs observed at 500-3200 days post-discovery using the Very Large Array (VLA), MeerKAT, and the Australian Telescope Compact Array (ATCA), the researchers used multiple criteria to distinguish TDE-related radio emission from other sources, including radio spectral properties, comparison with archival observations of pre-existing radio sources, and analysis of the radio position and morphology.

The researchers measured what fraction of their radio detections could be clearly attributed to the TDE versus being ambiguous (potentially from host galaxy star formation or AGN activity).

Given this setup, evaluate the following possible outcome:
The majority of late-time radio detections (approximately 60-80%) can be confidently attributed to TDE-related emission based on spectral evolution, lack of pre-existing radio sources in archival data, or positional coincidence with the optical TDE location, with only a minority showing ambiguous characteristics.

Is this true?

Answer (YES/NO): YES